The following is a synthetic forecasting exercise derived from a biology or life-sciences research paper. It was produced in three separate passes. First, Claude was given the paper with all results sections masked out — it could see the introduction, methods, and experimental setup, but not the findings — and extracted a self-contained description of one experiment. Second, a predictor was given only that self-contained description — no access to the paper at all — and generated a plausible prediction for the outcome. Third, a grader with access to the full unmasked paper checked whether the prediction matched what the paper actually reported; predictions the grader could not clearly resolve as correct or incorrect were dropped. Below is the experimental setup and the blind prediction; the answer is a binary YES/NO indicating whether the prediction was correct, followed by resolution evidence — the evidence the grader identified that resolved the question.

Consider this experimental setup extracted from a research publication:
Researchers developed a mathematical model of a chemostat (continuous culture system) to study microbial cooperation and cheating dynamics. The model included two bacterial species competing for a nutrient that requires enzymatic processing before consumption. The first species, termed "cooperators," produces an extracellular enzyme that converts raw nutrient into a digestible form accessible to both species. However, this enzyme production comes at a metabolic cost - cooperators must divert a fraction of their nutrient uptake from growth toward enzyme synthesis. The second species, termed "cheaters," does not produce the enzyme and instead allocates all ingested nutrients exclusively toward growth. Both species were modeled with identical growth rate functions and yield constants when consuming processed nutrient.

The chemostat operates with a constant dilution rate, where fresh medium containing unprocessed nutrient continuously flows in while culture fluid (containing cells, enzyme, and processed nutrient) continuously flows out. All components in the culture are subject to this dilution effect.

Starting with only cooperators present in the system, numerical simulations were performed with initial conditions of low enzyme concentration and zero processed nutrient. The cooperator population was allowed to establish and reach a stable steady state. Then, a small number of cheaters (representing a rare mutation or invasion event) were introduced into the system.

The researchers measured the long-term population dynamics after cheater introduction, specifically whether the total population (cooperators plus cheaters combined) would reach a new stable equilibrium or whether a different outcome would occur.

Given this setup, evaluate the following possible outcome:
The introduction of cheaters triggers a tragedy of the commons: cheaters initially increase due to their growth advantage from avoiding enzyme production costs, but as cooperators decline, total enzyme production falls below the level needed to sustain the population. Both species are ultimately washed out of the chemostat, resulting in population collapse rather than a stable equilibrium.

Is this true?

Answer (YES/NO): YES